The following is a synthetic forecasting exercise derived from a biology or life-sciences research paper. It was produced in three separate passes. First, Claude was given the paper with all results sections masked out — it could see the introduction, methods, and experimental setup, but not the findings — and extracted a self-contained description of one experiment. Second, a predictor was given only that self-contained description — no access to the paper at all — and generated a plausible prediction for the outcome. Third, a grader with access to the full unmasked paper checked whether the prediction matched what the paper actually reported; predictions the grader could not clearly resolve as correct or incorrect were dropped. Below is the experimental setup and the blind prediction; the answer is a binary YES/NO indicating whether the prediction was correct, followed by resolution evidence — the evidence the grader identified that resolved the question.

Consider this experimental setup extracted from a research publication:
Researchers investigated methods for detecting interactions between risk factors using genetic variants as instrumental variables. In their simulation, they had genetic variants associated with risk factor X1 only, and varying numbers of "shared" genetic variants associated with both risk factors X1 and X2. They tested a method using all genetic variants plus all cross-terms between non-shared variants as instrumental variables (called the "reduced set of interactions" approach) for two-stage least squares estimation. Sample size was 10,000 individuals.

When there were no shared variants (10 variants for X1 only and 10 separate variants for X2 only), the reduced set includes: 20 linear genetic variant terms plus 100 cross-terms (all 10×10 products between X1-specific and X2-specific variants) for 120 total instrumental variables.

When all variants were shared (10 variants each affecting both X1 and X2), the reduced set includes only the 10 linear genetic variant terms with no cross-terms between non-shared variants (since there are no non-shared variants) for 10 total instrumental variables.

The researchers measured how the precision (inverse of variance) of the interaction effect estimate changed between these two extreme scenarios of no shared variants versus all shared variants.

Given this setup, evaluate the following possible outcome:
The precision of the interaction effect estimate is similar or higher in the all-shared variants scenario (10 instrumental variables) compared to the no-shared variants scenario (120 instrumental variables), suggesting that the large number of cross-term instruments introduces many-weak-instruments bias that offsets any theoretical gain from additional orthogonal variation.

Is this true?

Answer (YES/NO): NO